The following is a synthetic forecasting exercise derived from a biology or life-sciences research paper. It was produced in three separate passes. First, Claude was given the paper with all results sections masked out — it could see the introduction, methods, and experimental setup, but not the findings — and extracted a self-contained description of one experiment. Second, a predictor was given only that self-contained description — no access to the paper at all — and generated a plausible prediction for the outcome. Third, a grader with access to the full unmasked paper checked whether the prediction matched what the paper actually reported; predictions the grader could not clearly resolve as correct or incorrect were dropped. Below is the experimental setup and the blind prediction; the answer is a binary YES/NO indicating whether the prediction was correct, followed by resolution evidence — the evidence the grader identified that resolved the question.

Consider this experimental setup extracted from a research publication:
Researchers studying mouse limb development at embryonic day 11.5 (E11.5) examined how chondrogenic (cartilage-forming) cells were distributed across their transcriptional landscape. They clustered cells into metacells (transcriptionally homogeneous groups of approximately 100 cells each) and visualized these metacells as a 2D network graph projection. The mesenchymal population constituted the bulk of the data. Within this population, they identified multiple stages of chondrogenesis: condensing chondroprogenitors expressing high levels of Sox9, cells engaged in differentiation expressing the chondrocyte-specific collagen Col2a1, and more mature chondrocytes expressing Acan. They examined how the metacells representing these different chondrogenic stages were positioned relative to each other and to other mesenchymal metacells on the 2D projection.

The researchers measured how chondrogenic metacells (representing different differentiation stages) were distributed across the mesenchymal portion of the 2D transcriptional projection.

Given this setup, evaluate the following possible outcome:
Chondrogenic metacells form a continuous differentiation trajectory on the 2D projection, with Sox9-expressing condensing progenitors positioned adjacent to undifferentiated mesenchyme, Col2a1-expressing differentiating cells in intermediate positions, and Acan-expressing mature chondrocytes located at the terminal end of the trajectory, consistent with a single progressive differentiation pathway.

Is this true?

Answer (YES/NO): NO